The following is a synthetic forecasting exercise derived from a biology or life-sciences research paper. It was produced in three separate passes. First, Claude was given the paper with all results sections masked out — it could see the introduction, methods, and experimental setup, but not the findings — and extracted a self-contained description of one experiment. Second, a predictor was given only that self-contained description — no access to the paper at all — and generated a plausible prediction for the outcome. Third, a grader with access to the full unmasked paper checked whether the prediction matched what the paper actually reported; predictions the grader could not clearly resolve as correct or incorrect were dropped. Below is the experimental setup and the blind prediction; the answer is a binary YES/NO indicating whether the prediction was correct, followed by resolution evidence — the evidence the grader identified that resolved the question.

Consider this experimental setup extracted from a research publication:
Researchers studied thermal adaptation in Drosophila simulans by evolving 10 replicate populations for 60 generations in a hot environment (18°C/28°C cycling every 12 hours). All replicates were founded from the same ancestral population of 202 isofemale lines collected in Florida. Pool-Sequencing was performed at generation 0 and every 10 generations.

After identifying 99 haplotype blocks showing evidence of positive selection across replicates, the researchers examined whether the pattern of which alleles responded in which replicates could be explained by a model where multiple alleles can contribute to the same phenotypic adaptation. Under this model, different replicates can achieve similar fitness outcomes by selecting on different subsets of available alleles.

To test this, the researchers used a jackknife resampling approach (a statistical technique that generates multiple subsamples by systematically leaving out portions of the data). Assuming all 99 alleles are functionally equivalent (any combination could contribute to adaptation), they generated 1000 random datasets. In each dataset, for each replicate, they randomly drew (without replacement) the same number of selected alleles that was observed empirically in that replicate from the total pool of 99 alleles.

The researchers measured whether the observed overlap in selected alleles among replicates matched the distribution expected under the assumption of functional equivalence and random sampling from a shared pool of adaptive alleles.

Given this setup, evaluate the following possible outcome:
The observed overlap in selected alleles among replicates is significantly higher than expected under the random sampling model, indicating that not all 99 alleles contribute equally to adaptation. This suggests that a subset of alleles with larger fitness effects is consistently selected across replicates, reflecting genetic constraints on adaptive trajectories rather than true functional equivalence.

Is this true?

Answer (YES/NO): NO